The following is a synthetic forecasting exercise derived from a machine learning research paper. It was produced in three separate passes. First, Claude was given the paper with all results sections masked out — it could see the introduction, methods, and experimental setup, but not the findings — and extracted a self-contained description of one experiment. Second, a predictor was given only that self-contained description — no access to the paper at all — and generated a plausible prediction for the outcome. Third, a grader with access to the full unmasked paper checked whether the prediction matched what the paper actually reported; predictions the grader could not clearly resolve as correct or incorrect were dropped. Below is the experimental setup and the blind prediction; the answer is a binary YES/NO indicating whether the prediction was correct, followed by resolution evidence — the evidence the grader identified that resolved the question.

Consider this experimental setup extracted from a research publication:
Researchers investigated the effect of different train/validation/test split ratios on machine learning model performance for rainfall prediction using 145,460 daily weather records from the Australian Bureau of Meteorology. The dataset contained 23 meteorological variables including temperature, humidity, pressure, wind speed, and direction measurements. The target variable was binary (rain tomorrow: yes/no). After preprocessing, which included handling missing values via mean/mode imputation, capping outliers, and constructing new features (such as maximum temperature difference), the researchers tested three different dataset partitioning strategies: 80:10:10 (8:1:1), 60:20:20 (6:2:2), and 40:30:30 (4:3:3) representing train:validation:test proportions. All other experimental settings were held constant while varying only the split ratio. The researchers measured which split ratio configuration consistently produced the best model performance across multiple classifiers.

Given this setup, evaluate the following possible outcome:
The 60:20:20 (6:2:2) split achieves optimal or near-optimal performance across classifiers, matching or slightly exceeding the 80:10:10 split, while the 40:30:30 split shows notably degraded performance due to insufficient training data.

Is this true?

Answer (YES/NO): NO